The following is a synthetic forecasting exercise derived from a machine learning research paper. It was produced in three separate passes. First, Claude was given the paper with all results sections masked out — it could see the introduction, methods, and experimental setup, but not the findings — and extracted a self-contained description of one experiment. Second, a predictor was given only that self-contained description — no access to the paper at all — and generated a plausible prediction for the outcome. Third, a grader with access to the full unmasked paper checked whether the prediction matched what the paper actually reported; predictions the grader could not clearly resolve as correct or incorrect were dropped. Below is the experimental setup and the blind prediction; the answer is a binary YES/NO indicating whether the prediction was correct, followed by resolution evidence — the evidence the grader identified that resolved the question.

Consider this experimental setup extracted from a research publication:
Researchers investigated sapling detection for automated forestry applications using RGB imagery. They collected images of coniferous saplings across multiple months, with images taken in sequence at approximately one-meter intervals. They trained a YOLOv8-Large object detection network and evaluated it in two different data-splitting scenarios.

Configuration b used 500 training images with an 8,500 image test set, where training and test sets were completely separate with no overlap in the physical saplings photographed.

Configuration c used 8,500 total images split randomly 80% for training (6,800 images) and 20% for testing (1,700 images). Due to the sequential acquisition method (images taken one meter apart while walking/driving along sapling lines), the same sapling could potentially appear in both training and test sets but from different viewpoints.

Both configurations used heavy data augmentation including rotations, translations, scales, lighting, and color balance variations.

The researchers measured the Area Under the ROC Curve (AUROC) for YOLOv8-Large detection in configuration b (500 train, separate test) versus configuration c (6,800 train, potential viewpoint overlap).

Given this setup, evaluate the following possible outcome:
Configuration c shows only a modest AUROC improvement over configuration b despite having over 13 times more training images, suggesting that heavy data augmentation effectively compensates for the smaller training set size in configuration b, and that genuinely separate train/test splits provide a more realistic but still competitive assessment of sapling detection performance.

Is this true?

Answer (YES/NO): NO